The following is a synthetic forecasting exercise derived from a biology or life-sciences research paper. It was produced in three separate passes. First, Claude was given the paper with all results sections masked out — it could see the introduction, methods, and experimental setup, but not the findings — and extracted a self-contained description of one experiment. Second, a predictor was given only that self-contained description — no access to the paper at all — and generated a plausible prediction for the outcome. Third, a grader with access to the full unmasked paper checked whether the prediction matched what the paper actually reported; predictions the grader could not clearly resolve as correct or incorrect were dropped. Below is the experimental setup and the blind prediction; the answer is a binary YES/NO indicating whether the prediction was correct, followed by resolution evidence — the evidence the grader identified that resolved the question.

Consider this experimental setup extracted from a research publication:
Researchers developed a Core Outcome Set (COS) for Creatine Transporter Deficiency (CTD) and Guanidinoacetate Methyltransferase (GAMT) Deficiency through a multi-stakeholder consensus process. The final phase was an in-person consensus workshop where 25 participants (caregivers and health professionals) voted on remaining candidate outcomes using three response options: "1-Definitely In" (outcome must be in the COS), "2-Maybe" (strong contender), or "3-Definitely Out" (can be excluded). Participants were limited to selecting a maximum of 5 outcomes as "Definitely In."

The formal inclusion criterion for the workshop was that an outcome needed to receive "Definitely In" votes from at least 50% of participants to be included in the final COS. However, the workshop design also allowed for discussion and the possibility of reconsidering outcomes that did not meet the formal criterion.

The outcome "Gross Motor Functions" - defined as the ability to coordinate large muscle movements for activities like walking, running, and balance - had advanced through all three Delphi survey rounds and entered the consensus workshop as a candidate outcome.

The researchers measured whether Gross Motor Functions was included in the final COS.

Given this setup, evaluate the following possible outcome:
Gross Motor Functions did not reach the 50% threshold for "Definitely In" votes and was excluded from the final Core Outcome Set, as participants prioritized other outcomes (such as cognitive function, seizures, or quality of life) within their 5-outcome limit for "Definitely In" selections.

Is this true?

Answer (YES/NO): YES